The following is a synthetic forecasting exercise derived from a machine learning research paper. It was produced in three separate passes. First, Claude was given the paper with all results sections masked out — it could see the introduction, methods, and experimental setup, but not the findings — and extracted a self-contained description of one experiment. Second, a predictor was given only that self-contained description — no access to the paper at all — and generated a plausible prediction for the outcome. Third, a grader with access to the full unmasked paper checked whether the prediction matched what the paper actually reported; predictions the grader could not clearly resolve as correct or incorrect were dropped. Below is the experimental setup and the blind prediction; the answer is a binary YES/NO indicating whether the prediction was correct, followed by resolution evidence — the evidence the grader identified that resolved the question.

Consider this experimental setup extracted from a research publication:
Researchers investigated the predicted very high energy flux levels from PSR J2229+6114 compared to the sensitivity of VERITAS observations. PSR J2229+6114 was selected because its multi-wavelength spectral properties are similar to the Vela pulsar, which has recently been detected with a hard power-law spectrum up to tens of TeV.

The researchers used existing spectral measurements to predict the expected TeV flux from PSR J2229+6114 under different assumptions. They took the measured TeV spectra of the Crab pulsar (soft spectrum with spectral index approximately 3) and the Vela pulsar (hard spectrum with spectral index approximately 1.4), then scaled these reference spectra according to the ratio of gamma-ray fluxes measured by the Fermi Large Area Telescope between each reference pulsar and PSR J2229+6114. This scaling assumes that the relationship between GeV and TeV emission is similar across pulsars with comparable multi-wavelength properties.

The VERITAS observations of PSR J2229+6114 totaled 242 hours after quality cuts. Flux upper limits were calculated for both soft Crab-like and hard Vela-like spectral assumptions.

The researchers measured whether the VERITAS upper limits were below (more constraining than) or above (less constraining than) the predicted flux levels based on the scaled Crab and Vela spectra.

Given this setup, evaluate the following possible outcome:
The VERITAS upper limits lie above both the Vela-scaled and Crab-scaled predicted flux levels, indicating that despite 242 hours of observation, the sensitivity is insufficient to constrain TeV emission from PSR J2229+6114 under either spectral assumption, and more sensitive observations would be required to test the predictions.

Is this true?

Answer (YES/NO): NO